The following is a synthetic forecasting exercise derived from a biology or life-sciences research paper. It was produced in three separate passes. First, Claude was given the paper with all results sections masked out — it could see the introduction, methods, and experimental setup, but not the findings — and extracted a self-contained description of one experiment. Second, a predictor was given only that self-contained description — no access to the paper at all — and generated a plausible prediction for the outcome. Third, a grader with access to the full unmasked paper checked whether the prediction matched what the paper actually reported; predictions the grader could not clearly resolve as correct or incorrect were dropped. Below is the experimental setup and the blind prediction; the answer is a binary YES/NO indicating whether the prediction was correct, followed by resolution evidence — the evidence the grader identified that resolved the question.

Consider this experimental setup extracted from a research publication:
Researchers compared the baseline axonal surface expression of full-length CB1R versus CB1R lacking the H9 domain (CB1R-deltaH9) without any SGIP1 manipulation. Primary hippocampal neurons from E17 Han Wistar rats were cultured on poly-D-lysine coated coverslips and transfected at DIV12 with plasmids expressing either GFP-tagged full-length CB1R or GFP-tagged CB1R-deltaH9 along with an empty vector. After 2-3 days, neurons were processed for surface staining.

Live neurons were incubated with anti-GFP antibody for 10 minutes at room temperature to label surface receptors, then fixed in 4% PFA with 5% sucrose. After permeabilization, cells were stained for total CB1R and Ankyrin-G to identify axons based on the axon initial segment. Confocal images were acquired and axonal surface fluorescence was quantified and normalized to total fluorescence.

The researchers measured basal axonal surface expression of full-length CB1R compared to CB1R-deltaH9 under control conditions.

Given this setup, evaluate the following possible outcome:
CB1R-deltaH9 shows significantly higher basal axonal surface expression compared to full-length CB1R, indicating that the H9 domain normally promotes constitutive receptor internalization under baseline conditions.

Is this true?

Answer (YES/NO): NO